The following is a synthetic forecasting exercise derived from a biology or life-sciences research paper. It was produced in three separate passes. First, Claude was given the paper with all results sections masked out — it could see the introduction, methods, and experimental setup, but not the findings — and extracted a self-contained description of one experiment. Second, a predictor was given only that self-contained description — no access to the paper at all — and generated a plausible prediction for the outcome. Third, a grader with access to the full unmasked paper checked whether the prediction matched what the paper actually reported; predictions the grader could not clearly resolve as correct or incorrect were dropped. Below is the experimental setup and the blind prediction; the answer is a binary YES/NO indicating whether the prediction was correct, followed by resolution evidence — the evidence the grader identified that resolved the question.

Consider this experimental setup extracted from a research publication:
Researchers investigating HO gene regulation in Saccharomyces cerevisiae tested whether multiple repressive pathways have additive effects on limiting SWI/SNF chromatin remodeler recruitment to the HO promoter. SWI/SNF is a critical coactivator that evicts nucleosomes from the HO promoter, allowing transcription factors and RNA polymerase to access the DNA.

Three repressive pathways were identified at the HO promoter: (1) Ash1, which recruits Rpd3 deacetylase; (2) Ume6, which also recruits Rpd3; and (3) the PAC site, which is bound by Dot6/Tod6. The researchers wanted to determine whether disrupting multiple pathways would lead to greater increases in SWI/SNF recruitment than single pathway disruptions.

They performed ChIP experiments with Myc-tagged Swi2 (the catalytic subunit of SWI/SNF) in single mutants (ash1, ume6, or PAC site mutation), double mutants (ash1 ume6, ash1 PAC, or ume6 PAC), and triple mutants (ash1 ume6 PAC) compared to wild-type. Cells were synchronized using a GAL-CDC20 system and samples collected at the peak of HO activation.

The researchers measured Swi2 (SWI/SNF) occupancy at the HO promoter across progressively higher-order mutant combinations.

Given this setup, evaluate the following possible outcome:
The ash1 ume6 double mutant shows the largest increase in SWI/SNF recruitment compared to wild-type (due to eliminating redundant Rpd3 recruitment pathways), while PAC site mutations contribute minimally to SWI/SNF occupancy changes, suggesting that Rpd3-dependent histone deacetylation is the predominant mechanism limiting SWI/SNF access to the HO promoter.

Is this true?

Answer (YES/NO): NO